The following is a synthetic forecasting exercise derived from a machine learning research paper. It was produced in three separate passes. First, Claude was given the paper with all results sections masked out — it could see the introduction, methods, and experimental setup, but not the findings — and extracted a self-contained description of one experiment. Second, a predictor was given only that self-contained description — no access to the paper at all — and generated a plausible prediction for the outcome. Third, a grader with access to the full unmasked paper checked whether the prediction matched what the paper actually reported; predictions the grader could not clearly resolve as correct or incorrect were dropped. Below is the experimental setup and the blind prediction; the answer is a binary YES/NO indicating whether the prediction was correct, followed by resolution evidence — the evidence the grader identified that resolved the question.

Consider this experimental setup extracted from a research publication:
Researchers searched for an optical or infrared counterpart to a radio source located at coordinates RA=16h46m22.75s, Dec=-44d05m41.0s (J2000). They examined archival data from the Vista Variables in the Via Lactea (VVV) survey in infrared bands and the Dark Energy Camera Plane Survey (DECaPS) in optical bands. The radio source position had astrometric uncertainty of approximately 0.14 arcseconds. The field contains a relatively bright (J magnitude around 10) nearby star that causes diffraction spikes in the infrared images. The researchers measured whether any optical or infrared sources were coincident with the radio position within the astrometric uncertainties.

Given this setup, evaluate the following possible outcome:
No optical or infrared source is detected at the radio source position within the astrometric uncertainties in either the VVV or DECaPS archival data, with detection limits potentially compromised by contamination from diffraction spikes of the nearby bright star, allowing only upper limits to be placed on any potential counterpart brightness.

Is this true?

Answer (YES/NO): NO